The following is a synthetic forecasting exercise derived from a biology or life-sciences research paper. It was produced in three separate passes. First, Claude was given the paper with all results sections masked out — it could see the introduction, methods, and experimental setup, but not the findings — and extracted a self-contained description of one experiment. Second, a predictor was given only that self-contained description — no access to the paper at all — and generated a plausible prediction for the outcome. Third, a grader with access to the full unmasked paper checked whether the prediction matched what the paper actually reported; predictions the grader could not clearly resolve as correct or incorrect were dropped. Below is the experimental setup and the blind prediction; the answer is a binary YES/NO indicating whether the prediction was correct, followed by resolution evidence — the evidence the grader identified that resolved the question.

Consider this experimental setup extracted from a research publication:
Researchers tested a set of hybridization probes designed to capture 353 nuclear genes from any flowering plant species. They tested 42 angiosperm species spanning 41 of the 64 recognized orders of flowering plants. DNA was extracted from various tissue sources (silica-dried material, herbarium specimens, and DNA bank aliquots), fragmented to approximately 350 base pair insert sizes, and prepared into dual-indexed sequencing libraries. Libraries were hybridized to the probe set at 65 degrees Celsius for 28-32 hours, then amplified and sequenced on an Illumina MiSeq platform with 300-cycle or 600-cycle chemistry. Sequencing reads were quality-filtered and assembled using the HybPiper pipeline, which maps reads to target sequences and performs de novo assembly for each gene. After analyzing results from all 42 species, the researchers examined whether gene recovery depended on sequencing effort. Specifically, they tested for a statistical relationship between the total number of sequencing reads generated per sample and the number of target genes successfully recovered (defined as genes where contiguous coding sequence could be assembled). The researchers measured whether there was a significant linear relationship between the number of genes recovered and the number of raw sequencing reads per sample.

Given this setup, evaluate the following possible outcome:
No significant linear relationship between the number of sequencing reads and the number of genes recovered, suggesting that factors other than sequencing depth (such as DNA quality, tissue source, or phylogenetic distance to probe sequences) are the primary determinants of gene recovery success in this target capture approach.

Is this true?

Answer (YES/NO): NO